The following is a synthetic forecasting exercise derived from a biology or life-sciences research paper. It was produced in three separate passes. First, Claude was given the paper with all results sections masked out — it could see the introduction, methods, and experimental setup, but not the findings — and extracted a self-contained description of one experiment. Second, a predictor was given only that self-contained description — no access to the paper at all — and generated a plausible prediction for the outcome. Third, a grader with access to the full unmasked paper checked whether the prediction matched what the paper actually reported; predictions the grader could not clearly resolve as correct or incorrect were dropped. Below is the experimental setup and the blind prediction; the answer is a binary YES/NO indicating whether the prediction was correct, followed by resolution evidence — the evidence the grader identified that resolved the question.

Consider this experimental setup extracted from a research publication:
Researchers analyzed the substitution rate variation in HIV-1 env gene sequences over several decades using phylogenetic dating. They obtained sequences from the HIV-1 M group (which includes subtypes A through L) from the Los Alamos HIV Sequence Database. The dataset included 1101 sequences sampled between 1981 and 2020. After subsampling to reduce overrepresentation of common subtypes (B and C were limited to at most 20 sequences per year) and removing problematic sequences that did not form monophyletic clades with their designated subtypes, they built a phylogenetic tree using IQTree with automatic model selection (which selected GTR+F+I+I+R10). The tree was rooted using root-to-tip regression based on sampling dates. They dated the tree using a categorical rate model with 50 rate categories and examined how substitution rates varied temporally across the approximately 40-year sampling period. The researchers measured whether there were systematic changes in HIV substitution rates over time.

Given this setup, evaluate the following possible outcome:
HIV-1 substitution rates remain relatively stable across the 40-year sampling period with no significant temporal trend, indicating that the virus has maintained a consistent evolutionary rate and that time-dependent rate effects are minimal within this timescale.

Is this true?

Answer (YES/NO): NO